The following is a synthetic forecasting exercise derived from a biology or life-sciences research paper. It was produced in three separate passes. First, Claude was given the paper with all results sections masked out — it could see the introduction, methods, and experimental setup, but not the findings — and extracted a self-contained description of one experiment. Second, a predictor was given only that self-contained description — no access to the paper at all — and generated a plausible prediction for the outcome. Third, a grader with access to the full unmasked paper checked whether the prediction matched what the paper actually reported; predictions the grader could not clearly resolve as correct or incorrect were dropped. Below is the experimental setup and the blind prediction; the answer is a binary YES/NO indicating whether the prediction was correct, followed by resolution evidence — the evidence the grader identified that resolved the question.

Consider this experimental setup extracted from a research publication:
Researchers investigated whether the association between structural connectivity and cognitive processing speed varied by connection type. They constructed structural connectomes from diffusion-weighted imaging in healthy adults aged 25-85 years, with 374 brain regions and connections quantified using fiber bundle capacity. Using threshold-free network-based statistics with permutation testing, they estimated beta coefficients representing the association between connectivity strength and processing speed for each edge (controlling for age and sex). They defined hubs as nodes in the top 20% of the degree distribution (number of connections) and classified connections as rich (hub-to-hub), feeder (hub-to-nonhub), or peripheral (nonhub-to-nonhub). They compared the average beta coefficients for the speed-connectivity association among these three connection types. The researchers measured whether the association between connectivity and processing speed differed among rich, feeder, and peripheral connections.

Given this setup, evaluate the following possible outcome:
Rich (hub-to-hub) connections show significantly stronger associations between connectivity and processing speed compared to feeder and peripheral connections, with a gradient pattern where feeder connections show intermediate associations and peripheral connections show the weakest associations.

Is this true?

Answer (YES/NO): NO